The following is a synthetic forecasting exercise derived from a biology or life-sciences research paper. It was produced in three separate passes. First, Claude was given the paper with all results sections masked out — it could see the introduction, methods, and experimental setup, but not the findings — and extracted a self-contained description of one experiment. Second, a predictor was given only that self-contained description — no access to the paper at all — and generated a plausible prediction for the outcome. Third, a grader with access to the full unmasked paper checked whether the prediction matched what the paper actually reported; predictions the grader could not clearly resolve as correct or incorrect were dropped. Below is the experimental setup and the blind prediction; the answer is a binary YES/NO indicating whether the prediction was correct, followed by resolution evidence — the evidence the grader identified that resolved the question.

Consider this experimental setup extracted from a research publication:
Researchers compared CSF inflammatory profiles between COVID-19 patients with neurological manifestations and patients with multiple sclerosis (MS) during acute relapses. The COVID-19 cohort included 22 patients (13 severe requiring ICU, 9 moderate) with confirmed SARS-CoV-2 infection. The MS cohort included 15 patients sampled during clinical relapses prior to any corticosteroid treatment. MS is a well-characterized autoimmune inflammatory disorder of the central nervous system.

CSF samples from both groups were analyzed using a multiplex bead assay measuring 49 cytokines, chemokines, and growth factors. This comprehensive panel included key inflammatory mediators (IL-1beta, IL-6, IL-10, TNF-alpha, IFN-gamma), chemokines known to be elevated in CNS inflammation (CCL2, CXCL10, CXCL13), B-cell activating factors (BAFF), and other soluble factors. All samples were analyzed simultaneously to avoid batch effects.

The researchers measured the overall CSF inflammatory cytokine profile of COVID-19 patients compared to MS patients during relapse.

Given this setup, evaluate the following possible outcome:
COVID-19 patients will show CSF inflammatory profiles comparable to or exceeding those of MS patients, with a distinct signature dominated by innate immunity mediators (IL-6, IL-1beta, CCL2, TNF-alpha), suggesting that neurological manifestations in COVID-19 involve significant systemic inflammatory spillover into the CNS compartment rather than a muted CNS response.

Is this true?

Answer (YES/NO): NO